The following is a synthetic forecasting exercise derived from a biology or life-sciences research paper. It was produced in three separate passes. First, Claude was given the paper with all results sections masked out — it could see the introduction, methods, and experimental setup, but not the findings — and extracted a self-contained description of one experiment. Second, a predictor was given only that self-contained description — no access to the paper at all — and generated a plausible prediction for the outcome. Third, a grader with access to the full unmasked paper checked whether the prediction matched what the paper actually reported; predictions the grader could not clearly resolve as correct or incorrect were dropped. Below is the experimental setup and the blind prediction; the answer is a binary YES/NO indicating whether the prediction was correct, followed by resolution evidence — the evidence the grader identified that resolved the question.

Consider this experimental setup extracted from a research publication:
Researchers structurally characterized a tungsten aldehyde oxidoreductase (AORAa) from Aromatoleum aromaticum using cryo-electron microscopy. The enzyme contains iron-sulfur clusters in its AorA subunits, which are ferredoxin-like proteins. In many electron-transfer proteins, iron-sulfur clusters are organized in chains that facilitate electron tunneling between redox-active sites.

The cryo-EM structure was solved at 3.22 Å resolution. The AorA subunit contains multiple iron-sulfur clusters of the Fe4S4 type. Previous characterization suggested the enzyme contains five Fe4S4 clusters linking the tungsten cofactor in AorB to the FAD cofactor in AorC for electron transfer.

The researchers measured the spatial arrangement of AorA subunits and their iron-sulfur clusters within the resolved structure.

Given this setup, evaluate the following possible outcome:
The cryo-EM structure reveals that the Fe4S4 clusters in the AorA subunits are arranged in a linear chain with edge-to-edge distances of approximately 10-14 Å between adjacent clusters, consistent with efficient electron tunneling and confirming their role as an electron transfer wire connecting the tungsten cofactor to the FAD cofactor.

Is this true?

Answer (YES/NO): NO